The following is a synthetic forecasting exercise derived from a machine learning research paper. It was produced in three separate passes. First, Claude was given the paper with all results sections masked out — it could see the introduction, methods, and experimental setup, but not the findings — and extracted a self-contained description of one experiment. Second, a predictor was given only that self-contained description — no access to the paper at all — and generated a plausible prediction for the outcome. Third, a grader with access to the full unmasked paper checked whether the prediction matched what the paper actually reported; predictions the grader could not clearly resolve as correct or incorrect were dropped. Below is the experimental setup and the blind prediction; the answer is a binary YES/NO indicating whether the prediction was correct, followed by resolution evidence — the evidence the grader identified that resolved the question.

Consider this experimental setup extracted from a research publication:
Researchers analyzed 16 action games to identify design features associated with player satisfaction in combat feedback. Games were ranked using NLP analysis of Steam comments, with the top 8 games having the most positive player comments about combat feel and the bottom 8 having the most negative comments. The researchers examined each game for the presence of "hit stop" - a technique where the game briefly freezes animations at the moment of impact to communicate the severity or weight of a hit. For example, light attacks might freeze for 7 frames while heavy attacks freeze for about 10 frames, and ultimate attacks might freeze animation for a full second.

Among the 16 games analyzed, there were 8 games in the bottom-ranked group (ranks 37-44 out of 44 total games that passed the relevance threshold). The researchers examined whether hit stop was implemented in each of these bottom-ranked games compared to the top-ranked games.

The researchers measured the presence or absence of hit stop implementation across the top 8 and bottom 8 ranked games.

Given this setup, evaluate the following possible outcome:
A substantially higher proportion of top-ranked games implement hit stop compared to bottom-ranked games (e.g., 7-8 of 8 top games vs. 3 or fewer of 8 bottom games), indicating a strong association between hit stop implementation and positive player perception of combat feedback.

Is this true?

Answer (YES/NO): NO